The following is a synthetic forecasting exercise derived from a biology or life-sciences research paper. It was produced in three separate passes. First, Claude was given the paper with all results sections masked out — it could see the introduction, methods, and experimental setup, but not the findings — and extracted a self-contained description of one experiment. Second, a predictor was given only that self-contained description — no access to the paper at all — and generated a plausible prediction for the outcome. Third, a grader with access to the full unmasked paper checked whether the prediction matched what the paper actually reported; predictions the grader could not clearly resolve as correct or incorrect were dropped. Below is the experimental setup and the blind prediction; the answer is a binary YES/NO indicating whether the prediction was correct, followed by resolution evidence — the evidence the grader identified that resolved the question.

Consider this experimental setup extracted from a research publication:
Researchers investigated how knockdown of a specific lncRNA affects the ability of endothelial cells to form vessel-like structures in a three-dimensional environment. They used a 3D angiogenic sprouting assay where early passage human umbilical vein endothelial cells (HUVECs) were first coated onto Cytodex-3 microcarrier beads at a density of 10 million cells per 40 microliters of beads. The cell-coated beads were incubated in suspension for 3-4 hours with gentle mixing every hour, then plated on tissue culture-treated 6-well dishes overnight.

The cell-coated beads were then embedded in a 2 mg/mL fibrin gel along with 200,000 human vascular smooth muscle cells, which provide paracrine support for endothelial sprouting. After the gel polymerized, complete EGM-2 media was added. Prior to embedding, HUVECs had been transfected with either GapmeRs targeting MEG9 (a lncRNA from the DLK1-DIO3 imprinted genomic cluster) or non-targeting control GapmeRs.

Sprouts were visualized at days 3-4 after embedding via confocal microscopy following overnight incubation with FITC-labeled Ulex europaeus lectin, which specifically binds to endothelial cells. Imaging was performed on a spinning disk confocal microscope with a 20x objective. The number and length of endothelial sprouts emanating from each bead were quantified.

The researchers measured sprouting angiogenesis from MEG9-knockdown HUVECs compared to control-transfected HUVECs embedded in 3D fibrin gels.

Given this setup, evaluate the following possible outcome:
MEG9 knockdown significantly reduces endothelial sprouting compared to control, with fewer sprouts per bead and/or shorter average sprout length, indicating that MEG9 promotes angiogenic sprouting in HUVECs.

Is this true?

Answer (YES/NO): YES